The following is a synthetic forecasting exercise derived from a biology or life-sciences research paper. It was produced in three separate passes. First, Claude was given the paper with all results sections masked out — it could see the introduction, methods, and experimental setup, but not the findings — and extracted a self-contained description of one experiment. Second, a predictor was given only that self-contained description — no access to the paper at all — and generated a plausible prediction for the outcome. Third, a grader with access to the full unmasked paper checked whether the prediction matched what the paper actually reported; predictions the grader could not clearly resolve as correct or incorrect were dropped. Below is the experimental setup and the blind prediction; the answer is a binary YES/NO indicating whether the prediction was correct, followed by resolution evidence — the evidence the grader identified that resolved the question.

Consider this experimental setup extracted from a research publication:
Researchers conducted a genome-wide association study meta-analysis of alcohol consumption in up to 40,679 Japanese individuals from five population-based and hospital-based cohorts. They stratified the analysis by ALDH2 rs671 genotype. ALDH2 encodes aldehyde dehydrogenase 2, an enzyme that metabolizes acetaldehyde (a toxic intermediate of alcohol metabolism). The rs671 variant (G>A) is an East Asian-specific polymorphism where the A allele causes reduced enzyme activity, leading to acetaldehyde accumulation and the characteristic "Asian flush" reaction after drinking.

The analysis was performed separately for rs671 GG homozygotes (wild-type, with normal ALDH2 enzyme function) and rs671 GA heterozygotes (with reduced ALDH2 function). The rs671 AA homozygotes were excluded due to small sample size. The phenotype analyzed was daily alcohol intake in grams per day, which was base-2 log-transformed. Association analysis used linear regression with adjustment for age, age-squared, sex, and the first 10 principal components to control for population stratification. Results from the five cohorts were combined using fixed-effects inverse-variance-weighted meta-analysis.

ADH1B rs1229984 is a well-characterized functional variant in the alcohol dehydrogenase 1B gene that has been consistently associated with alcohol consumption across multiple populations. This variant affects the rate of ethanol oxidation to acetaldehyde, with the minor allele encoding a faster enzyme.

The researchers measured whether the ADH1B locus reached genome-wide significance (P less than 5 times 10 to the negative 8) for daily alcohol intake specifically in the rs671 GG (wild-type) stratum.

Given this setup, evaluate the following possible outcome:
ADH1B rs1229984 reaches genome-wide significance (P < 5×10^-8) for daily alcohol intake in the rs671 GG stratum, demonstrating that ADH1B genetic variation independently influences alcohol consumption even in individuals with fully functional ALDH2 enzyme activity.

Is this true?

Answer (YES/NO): NO